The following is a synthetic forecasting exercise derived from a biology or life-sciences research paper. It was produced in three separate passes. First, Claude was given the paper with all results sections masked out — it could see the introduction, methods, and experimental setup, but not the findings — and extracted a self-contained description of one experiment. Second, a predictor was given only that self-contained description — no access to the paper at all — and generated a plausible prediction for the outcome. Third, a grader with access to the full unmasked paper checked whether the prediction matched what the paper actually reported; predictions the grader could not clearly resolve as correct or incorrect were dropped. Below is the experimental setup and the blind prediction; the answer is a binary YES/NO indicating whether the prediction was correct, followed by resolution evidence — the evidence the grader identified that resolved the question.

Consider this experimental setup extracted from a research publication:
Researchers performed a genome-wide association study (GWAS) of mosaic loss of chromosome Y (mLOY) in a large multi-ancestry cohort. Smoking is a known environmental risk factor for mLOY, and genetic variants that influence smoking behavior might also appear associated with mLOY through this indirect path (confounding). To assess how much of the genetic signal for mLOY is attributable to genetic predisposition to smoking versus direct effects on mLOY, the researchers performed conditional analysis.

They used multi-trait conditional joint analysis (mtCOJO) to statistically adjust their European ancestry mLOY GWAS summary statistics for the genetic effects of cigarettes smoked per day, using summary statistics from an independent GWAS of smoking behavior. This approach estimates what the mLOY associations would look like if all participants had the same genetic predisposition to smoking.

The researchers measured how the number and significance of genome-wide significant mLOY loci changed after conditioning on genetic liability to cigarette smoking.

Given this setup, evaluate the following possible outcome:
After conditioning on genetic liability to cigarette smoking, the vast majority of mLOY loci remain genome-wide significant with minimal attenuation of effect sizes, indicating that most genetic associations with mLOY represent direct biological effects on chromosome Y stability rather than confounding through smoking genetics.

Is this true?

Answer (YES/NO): YES